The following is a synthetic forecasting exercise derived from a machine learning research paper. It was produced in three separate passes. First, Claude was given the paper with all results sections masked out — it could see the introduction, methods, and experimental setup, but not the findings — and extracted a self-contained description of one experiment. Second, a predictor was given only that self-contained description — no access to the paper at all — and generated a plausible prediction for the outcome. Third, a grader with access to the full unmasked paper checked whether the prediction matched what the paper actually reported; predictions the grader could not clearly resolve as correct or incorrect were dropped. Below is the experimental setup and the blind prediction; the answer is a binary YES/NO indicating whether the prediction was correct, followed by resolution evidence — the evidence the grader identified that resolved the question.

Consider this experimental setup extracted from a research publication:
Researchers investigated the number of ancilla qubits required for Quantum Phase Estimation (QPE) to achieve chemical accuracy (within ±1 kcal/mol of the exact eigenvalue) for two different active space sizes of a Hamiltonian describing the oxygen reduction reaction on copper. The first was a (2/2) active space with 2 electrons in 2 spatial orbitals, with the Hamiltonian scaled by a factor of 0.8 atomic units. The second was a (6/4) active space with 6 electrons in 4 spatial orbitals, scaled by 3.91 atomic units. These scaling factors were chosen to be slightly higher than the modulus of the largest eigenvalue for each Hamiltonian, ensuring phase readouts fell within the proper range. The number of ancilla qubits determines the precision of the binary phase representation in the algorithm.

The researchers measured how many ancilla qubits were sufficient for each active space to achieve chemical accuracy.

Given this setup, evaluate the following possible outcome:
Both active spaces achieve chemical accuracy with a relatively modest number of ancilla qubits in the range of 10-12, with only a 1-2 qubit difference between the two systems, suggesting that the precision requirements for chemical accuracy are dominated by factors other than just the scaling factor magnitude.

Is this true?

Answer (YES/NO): NO